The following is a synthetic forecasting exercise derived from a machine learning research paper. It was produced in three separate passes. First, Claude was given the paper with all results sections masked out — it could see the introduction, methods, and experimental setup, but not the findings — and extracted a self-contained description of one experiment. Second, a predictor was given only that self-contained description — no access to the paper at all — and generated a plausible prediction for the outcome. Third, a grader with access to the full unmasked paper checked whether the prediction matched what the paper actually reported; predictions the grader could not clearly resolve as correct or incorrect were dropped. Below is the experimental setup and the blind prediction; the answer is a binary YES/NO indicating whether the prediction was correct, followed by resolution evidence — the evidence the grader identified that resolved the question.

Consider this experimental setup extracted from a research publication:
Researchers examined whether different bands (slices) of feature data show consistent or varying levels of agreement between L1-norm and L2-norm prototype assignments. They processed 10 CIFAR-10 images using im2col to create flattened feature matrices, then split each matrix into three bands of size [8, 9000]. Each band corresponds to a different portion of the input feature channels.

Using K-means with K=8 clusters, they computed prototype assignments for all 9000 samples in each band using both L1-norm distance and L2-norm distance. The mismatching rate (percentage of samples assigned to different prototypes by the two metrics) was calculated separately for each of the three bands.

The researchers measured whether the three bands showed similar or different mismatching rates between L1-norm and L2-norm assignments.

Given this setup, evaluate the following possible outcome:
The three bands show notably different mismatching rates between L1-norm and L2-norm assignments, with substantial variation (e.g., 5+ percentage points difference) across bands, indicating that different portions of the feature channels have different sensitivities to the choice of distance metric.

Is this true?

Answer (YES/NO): NO